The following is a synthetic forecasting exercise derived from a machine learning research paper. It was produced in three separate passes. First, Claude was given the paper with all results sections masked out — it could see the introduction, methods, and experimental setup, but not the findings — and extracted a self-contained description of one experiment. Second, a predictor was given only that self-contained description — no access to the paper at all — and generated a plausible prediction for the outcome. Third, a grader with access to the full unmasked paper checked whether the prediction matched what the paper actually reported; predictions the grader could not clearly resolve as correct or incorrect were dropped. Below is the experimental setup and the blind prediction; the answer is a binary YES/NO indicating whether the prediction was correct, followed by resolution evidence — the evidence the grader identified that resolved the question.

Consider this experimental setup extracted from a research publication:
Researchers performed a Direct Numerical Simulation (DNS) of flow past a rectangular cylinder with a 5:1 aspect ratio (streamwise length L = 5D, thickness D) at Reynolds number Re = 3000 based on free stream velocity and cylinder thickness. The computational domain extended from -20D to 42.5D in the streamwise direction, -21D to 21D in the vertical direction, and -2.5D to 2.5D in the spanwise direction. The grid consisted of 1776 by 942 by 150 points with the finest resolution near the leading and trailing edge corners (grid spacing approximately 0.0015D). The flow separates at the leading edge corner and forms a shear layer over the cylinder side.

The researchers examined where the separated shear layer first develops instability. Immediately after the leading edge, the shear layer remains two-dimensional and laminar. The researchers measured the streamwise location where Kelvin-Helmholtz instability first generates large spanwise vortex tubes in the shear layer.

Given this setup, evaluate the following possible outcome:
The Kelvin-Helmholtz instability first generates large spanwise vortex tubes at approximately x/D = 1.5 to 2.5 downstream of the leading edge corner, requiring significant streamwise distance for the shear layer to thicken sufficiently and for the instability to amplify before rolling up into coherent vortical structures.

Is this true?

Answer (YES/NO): NO